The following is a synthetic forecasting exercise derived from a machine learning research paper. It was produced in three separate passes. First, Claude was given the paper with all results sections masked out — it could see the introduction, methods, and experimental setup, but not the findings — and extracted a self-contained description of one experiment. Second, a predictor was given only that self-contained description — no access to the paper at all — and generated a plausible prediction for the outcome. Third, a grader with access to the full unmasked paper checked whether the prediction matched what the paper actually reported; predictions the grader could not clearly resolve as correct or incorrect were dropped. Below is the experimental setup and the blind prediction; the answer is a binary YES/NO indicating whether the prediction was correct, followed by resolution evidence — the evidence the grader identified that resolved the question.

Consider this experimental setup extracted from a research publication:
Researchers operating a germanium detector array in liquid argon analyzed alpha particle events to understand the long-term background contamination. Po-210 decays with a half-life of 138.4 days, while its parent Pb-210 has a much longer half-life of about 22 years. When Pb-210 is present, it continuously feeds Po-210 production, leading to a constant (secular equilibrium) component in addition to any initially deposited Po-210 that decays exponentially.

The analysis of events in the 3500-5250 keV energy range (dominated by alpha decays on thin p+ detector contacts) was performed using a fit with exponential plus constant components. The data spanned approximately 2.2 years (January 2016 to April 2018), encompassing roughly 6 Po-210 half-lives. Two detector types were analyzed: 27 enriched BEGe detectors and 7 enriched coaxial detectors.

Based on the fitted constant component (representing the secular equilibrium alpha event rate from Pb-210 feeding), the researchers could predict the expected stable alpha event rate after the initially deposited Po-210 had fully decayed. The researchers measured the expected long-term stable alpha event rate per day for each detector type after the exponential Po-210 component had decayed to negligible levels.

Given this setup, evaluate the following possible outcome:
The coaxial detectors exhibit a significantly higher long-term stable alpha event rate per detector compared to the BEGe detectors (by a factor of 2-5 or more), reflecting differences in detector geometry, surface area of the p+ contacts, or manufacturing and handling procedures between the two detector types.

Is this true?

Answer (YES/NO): YES